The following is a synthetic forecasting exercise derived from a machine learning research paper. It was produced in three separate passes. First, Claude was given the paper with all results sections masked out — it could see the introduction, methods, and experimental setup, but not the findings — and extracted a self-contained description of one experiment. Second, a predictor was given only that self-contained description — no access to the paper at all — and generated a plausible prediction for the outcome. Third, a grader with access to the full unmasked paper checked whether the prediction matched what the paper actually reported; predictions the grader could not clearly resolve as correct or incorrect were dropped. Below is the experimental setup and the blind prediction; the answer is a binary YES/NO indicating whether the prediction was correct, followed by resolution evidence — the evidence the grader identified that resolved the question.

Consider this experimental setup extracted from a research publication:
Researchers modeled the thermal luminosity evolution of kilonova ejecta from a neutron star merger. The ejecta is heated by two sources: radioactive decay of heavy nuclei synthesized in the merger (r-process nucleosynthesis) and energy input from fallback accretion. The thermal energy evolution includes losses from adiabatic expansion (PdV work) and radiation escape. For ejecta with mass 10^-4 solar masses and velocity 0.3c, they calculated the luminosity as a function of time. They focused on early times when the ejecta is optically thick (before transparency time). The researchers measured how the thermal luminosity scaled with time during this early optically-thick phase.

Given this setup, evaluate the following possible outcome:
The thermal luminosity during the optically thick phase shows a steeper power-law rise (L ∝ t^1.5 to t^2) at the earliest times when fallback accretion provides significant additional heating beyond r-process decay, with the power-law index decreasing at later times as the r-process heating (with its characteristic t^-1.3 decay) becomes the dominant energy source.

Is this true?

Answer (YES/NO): NO